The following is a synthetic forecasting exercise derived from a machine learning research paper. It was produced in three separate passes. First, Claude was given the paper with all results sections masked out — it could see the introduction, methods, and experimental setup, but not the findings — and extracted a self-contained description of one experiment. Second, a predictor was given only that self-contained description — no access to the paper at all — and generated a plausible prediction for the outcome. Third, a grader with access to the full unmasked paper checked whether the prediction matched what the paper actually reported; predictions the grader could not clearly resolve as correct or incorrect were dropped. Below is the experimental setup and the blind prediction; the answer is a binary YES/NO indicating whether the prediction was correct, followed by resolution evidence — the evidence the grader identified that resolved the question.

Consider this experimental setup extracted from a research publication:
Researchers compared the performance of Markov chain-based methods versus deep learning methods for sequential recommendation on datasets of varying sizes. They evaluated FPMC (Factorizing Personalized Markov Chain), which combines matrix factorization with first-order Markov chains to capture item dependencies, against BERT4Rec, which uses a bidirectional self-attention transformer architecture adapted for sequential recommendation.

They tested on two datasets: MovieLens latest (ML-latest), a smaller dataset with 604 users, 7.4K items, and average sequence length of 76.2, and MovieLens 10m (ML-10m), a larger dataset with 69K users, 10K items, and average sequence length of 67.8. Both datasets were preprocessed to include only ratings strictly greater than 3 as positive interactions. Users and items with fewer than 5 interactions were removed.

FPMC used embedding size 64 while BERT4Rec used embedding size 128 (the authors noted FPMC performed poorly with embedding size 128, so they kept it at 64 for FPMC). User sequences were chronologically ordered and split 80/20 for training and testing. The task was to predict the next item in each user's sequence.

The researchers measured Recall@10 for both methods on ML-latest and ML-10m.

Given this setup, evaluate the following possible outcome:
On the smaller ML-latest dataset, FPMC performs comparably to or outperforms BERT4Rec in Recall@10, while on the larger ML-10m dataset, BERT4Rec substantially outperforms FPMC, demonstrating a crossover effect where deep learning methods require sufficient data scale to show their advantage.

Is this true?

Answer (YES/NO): YES